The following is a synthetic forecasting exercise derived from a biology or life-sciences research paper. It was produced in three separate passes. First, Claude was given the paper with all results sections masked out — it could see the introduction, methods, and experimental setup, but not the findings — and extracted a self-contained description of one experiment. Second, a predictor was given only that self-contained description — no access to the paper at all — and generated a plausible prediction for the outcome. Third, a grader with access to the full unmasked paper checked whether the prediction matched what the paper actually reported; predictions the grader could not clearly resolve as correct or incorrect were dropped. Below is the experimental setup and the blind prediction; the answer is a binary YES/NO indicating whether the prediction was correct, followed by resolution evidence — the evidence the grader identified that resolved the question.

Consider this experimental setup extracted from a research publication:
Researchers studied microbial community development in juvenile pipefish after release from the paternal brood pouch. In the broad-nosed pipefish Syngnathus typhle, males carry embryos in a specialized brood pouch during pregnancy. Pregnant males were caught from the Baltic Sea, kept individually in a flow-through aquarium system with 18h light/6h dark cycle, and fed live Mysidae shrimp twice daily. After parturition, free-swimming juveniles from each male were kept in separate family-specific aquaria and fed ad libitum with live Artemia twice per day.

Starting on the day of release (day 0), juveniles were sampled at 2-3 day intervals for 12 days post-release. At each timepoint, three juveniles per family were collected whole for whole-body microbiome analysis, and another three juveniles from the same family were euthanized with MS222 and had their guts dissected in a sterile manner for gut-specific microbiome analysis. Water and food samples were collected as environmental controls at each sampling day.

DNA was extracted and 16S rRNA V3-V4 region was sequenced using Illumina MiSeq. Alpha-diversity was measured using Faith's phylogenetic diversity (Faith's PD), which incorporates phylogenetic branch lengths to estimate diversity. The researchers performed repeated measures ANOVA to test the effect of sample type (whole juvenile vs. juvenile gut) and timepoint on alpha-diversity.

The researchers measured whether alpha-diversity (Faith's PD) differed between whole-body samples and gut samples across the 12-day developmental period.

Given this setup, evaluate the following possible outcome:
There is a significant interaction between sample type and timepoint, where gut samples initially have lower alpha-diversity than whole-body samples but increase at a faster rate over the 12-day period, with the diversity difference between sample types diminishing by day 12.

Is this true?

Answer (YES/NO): NO